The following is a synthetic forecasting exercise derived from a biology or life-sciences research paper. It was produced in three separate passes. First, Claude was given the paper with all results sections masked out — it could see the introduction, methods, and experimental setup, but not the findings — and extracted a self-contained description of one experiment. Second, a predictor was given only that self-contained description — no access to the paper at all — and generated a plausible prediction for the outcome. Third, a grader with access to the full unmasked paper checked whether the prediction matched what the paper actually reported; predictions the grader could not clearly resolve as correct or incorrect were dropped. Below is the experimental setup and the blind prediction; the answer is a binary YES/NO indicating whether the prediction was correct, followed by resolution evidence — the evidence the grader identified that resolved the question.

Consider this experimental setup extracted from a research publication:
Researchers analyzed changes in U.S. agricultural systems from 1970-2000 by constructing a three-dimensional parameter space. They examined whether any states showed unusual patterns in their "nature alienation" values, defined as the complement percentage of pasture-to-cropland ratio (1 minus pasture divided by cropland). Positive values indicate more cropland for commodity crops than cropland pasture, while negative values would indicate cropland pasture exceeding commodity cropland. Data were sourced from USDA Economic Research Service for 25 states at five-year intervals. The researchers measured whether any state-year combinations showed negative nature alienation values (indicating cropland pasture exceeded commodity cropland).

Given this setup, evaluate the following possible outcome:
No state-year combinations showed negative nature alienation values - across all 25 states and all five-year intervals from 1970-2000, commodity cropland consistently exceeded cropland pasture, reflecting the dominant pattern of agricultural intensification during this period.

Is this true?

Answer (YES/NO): NO